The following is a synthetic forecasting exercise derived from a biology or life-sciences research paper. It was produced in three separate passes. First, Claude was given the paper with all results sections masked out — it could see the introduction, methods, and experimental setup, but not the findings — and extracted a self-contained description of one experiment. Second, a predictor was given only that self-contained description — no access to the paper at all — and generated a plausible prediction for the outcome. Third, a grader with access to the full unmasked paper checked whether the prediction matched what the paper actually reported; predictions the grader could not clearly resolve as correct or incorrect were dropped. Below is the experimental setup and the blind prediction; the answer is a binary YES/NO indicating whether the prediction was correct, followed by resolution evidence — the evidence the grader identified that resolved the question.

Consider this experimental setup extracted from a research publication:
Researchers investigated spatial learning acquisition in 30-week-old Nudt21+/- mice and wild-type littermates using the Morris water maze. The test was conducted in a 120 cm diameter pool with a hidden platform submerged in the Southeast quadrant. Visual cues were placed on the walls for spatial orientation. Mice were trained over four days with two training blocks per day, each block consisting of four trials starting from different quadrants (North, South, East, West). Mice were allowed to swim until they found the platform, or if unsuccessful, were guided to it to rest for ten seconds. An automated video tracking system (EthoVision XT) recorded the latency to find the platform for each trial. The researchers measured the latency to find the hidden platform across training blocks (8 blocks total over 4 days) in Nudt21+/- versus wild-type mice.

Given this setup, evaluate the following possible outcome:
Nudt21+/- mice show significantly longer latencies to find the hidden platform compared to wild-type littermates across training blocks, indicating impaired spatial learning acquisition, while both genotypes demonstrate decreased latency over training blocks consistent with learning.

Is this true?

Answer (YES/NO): YES